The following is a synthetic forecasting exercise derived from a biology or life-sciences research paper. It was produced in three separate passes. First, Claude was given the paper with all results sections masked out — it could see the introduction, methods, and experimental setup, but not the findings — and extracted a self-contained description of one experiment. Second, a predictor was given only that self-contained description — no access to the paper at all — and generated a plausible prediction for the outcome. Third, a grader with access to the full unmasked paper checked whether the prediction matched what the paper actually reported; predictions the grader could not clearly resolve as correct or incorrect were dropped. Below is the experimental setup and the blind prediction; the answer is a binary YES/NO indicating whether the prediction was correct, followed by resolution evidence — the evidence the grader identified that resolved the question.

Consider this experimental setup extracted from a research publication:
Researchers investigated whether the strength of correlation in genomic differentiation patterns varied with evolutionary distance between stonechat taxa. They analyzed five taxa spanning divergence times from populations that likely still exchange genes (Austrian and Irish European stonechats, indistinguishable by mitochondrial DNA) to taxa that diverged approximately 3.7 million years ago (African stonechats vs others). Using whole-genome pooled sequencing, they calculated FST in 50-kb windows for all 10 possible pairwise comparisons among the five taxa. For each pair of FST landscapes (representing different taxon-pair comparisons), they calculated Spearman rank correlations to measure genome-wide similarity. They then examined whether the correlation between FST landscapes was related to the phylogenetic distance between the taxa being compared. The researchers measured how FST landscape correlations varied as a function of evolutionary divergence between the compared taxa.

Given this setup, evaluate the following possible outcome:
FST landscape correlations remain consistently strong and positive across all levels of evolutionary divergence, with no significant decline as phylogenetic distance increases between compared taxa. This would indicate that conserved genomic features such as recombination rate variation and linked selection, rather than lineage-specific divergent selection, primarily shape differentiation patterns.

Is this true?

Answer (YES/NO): NO